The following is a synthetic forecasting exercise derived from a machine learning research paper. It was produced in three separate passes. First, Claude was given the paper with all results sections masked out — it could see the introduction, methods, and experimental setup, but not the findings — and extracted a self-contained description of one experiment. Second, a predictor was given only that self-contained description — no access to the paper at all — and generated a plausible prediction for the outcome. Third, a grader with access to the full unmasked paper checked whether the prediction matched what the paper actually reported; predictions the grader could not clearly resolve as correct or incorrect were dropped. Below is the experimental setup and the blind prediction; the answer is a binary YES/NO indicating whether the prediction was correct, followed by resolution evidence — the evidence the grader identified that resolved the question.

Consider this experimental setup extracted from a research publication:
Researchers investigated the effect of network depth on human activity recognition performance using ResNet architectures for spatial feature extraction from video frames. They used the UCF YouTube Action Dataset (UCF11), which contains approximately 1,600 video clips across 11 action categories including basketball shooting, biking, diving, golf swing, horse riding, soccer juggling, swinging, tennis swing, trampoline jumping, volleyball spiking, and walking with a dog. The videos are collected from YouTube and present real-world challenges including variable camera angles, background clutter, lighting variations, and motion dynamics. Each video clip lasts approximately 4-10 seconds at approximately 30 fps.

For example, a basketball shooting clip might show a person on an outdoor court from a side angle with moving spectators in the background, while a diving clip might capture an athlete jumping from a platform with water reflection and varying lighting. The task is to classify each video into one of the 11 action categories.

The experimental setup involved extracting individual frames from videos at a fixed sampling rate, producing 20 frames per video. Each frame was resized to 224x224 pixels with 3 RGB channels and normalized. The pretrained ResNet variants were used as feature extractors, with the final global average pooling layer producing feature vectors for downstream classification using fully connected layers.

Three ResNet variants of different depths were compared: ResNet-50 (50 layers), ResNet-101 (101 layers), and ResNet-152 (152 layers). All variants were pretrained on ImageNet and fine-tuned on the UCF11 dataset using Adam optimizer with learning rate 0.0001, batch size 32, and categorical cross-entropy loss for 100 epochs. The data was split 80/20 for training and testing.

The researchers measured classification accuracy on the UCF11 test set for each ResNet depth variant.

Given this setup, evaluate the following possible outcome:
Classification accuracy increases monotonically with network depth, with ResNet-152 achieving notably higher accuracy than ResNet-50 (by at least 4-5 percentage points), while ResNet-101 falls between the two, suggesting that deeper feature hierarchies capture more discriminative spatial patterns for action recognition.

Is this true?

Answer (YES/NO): NO